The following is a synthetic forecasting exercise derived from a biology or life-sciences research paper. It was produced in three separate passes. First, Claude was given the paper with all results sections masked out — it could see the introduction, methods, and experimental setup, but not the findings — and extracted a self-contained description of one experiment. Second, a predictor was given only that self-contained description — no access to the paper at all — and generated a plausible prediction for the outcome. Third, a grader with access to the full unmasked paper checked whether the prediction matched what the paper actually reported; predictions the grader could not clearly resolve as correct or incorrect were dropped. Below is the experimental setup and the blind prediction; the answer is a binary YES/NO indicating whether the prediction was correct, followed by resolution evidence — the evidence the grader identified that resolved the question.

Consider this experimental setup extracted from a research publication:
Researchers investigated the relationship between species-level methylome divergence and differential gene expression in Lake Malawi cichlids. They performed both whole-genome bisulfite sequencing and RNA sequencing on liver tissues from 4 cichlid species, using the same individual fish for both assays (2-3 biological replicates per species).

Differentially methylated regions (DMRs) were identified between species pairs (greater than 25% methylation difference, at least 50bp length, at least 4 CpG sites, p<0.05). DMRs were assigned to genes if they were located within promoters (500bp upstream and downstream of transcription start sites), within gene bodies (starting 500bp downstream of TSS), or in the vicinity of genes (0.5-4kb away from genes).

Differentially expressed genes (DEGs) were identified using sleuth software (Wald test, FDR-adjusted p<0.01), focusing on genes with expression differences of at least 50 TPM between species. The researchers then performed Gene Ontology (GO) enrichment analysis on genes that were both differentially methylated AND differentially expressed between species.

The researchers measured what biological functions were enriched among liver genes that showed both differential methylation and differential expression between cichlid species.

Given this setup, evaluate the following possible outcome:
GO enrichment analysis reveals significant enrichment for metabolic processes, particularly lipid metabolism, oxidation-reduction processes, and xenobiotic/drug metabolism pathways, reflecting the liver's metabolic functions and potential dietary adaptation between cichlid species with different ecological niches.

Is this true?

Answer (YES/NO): YES